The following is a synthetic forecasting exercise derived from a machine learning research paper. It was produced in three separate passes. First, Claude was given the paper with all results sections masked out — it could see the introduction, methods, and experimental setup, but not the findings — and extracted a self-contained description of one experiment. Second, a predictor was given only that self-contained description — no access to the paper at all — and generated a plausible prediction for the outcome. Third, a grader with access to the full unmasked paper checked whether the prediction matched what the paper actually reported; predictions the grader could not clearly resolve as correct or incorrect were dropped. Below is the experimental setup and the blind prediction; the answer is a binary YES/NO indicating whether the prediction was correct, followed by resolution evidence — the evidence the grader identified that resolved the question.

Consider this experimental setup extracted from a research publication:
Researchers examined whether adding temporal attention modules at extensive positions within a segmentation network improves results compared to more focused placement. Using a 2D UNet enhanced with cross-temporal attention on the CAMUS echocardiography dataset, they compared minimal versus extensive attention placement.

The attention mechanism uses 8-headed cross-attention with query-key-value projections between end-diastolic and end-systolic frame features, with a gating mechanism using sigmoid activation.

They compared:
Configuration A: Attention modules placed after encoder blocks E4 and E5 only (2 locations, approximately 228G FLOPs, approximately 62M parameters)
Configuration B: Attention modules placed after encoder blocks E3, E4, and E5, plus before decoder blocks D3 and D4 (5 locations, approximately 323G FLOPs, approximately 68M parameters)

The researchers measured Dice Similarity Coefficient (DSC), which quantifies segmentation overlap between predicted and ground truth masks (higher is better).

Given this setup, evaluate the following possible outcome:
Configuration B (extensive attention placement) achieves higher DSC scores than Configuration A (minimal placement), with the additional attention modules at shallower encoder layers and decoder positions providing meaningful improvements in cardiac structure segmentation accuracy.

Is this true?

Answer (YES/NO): NO